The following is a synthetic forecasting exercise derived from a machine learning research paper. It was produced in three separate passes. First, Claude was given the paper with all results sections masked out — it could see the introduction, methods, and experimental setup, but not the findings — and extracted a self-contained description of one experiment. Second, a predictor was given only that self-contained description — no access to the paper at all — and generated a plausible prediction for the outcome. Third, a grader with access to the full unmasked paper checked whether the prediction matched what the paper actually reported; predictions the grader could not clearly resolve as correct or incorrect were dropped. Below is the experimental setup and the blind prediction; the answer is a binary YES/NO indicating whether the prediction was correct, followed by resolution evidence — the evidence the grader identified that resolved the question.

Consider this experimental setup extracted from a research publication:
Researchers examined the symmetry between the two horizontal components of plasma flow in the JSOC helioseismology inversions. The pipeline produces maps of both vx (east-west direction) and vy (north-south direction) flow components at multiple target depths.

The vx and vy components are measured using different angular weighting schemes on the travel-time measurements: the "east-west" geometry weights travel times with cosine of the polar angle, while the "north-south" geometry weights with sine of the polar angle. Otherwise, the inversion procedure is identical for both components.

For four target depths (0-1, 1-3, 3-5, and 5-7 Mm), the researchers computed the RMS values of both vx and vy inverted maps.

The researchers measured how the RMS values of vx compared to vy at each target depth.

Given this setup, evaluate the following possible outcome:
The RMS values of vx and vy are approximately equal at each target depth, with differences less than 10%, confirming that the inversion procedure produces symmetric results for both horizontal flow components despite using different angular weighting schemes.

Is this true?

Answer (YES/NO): YES